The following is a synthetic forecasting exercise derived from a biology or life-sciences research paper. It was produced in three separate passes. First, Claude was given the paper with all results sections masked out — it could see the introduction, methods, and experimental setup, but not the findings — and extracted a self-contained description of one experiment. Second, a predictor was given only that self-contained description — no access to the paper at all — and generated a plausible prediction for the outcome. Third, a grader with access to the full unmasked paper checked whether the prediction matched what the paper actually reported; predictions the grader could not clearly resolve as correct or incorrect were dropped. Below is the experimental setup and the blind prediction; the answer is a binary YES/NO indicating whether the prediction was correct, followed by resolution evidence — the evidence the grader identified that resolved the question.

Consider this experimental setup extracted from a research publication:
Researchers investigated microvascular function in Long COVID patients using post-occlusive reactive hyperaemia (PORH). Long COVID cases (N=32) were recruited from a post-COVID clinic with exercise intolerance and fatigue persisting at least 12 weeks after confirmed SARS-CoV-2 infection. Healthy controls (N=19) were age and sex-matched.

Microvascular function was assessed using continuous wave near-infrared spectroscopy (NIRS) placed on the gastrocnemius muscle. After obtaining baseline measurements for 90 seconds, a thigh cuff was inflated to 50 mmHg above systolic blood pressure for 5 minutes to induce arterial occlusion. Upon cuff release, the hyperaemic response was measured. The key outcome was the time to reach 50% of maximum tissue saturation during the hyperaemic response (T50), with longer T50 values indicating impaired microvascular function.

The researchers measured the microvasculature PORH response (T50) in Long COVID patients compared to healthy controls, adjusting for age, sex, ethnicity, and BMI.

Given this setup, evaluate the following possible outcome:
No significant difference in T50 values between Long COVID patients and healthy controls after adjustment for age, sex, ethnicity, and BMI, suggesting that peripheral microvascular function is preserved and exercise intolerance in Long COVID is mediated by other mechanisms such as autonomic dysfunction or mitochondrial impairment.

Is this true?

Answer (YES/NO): YES